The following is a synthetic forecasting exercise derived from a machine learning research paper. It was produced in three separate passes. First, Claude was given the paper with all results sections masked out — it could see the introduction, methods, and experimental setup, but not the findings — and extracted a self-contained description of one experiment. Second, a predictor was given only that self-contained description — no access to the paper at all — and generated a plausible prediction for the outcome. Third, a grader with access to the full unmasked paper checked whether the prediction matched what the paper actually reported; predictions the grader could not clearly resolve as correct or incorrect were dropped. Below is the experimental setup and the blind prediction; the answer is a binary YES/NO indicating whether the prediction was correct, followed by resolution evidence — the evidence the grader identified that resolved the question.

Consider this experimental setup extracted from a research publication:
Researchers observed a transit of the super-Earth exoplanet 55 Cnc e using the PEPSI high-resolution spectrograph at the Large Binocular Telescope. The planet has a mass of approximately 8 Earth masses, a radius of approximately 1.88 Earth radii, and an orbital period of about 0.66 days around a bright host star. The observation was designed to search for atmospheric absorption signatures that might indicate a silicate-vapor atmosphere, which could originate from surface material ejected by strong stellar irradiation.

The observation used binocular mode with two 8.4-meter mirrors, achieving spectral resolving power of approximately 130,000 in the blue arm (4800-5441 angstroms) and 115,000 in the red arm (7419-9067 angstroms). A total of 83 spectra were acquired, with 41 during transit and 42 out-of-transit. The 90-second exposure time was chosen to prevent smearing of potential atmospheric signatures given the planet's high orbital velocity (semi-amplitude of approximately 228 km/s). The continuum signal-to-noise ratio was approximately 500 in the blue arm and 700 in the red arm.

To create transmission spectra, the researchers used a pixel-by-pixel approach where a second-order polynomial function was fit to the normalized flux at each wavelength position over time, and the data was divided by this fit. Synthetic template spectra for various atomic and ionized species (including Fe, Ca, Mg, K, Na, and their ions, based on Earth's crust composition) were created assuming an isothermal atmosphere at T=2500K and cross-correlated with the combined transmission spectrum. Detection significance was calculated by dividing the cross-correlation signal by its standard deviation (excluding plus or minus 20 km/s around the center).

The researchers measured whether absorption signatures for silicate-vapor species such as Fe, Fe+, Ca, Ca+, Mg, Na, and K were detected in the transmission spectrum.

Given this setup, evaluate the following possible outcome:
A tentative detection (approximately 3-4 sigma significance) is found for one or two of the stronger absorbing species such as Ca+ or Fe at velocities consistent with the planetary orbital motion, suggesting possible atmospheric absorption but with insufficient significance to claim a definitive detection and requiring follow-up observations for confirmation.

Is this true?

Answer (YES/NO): NO